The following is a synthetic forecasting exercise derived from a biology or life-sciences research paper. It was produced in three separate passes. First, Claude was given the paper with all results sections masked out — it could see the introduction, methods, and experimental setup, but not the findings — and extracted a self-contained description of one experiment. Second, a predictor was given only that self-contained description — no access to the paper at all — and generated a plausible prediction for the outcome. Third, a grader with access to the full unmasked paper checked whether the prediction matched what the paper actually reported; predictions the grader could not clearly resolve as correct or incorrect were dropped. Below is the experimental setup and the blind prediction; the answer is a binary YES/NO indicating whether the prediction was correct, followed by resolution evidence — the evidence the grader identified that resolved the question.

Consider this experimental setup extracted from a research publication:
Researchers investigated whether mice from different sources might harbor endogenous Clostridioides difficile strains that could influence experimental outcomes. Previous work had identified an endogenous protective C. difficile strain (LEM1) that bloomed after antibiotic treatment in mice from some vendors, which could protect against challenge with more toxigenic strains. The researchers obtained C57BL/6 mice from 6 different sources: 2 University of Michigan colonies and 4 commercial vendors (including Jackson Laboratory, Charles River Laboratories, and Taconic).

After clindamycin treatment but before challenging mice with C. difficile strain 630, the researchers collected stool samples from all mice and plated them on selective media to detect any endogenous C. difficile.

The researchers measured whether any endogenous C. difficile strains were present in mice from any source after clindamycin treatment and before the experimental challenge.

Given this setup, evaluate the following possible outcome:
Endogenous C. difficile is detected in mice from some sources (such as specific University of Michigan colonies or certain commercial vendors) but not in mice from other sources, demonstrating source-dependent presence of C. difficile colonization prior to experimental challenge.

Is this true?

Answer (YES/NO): NO